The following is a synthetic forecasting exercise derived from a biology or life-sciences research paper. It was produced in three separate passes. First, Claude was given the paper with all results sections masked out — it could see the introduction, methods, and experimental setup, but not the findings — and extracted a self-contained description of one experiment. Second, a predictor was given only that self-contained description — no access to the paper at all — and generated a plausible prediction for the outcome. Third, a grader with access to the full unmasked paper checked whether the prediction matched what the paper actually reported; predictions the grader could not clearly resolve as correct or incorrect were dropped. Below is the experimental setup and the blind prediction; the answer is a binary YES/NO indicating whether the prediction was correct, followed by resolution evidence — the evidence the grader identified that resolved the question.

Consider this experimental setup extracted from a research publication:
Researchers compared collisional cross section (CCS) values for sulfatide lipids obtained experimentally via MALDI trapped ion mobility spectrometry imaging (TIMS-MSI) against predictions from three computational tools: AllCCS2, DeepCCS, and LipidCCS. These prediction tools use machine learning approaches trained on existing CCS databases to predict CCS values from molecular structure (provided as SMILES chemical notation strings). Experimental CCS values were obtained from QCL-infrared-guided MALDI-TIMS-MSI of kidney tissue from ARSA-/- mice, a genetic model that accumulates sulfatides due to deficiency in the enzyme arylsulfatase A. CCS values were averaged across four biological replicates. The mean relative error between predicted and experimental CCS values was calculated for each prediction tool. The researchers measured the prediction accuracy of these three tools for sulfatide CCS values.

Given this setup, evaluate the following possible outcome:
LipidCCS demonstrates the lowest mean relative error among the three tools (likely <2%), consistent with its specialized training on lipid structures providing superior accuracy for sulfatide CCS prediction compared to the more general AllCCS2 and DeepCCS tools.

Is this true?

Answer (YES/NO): NO